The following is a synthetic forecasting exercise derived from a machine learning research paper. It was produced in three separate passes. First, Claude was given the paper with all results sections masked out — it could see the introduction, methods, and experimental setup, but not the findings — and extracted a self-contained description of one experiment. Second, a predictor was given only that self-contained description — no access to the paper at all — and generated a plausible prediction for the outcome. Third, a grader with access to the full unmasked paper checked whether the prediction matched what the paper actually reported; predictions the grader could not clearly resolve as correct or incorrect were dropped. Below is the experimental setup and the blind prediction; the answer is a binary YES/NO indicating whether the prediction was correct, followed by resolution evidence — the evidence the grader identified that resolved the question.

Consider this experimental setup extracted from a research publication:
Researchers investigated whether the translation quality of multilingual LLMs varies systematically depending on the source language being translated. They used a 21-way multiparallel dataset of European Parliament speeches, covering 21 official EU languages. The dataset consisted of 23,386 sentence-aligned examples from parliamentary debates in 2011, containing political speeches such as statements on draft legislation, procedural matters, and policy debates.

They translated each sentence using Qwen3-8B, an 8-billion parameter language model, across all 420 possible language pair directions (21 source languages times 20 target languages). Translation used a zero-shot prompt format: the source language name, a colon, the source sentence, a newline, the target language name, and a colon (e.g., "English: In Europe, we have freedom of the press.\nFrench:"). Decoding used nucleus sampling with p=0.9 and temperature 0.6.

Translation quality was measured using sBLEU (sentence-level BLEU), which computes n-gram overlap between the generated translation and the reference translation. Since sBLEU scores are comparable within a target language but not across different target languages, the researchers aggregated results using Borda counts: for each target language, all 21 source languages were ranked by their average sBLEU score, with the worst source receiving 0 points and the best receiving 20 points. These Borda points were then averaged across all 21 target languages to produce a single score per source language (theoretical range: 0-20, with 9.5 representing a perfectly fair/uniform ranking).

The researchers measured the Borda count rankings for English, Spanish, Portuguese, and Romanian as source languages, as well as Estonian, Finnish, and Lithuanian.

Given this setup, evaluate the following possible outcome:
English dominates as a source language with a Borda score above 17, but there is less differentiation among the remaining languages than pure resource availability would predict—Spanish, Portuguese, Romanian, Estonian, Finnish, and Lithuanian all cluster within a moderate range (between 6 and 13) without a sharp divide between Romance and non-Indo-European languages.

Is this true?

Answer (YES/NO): NO